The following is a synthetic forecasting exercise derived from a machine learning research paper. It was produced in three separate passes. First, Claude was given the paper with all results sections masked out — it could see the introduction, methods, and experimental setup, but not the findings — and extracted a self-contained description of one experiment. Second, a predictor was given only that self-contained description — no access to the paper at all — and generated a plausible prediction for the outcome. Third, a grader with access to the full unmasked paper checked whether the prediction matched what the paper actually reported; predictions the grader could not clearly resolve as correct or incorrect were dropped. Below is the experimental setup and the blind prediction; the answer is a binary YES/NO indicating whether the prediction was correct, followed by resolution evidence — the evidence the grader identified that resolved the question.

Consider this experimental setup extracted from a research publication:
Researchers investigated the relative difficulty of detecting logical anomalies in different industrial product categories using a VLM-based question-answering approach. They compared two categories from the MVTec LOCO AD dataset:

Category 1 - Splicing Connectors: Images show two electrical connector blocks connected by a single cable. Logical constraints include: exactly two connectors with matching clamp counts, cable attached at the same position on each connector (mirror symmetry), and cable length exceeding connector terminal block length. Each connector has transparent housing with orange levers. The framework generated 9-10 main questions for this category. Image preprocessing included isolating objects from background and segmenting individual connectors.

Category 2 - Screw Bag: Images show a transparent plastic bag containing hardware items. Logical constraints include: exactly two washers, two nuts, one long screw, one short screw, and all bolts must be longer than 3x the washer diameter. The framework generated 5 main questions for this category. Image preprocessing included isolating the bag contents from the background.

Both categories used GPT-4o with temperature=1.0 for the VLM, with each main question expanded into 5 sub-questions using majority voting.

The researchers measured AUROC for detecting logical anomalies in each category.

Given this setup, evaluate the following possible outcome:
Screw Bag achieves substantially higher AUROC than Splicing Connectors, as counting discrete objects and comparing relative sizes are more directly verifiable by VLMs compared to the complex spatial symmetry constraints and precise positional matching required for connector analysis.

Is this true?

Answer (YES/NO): NO